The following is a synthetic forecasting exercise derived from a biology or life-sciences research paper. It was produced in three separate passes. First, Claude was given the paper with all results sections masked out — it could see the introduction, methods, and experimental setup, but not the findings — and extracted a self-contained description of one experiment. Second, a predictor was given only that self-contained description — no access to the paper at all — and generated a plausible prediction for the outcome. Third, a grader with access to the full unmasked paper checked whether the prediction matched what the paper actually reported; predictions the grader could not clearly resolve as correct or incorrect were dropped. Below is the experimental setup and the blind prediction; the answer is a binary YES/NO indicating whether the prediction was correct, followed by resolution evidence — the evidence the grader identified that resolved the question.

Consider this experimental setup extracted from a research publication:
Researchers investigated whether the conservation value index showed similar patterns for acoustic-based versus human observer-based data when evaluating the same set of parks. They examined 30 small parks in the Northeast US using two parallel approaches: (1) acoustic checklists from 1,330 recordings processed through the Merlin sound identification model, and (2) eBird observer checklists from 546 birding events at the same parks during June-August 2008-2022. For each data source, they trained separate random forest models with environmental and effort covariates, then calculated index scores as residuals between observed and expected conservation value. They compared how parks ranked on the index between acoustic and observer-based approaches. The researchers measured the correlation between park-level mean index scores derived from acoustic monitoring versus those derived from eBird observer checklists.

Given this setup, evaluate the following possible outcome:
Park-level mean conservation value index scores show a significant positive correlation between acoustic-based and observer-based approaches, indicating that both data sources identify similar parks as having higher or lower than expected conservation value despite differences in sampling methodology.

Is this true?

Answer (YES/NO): NO